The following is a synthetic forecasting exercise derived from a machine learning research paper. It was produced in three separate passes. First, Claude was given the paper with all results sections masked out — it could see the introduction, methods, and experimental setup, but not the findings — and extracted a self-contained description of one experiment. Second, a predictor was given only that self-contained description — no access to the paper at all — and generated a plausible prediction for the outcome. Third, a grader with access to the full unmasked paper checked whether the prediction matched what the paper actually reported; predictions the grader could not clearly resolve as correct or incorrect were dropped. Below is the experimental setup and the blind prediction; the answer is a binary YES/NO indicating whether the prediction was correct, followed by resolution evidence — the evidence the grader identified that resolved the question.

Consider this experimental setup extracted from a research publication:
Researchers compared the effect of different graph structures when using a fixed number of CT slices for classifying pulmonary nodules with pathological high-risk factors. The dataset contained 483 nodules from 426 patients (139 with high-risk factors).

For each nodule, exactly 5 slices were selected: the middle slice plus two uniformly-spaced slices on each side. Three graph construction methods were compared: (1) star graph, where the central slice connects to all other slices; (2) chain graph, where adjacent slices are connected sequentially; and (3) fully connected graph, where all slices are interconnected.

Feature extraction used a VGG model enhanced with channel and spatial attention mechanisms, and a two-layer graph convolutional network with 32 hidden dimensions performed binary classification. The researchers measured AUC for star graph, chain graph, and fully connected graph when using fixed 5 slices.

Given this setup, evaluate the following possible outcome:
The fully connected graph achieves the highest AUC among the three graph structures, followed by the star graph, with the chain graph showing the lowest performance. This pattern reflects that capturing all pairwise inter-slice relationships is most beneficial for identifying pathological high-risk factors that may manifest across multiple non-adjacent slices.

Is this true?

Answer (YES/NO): NO